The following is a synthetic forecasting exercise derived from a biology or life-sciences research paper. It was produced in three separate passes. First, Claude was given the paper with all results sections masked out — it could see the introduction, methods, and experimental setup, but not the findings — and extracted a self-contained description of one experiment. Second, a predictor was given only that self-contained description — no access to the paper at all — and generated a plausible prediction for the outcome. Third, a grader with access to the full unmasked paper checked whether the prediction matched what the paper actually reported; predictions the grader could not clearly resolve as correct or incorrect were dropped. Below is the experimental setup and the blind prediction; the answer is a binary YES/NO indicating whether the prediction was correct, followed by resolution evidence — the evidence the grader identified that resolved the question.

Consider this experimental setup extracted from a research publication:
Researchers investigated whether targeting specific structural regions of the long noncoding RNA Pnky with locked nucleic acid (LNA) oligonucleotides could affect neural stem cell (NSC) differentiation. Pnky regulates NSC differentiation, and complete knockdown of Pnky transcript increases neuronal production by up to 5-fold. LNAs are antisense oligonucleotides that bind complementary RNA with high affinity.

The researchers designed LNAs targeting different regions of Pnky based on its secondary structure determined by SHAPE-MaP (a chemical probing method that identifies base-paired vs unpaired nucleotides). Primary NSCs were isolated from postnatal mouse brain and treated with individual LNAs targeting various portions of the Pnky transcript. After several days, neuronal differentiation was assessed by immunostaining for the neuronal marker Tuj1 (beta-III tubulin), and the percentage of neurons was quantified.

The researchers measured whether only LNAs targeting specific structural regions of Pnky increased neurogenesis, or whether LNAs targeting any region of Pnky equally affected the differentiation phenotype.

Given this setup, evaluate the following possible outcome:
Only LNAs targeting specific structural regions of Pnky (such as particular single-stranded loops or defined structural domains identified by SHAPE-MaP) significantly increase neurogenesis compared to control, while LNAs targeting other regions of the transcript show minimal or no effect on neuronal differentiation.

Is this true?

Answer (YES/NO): NO